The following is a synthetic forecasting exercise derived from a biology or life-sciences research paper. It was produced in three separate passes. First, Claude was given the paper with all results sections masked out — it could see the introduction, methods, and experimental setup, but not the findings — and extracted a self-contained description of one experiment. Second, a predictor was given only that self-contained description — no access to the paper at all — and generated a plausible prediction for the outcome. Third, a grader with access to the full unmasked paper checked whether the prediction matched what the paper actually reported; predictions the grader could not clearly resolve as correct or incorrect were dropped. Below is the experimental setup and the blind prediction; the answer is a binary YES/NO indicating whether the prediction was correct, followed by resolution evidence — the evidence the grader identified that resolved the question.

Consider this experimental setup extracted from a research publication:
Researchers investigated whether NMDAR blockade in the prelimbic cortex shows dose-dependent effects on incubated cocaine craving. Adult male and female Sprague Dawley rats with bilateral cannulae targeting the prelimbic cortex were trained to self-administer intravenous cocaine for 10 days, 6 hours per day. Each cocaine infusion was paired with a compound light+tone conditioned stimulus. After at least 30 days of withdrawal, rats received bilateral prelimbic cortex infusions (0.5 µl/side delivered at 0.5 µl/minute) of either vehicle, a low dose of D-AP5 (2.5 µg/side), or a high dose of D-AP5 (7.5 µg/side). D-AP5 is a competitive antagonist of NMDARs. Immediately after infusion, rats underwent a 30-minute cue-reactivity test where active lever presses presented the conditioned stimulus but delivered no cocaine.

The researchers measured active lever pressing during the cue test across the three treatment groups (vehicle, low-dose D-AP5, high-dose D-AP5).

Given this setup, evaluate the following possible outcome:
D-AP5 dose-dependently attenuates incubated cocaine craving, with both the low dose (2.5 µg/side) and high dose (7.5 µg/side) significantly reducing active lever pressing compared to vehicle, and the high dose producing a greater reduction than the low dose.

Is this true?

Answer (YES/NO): NO